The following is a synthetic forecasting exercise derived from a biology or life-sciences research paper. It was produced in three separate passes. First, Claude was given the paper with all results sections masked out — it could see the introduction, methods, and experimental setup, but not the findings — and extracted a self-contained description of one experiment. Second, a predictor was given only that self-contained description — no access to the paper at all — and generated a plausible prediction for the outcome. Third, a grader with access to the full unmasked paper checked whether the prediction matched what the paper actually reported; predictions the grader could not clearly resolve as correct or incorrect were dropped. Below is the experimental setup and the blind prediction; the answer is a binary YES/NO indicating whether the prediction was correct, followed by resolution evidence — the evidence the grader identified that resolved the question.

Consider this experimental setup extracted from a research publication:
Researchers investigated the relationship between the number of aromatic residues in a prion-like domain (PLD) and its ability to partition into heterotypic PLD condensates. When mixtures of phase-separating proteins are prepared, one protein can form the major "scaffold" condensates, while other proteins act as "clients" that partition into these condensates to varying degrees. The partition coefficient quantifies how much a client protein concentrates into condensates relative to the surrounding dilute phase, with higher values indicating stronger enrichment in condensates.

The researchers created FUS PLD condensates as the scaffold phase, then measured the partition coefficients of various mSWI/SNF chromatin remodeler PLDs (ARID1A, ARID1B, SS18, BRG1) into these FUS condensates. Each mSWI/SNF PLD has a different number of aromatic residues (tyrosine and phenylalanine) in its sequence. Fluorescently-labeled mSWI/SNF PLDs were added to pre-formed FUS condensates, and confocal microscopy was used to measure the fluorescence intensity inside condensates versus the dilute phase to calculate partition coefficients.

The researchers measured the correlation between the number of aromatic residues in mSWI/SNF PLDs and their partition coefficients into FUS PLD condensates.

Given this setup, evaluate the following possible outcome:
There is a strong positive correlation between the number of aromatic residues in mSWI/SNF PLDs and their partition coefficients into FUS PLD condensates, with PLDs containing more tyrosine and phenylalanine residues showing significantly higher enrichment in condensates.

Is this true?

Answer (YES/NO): NO